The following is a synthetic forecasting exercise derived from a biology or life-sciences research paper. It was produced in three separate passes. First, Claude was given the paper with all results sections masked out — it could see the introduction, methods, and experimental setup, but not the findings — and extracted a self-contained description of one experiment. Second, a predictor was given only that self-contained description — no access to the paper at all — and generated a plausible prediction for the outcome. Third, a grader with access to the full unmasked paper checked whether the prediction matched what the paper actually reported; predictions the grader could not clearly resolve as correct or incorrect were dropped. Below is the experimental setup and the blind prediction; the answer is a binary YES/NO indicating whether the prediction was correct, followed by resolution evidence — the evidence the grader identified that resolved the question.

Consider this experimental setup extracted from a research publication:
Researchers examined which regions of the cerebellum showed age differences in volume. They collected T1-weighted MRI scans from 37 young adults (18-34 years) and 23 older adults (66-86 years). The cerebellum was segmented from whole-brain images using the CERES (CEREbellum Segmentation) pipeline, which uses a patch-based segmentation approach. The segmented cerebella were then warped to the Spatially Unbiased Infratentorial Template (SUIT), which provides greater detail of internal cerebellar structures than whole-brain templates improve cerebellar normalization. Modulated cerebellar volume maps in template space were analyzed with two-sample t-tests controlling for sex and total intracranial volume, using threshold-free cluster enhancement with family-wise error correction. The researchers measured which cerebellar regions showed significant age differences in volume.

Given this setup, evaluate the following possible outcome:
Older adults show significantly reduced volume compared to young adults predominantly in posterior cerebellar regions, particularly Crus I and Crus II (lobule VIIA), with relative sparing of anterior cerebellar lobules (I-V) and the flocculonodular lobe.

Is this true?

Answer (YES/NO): NO